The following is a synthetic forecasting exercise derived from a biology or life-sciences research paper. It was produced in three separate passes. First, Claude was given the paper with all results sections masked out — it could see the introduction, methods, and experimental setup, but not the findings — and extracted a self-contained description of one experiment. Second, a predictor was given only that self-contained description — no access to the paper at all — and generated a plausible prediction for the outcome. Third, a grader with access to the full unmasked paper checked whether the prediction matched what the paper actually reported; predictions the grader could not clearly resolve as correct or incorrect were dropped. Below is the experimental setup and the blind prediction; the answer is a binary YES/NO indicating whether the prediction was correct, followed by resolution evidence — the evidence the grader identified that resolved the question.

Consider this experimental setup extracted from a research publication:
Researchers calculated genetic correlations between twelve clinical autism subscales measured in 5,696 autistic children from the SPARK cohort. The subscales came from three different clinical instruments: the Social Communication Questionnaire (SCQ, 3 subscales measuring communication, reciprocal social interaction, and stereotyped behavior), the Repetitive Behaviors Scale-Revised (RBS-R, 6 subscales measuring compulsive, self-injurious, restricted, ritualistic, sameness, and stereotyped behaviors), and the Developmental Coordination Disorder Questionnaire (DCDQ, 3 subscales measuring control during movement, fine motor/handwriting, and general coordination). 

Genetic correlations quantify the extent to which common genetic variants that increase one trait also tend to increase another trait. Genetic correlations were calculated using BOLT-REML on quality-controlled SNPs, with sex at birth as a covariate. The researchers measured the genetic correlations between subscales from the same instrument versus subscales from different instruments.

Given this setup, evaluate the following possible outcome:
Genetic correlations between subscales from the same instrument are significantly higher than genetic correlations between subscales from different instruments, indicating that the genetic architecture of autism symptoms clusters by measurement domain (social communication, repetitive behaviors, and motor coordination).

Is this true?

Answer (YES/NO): YES